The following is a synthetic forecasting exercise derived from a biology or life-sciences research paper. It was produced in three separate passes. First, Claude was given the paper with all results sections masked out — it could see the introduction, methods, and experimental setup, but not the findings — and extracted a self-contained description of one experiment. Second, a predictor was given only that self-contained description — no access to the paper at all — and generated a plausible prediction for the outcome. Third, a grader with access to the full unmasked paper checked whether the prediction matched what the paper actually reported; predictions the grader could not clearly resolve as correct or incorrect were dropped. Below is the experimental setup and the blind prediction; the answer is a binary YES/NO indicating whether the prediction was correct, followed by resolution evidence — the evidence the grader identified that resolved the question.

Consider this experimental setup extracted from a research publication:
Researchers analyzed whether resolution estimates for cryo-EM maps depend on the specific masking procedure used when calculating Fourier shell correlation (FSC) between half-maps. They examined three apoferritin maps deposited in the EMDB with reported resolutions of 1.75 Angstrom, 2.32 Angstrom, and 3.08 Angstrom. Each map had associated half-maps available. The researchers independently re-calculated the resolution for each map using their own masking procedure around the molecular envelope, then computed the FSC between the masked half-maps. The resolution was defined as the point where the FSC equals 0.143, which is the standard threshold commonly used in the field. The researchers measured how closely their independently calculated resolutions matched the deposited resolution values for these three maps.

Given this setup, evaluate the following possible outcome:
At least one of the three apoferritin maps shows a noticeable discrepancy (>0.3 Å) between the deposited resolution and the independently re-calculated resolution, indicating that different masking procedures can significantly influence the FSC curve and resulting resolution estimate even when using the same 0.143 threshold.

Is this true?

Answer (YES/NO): NO